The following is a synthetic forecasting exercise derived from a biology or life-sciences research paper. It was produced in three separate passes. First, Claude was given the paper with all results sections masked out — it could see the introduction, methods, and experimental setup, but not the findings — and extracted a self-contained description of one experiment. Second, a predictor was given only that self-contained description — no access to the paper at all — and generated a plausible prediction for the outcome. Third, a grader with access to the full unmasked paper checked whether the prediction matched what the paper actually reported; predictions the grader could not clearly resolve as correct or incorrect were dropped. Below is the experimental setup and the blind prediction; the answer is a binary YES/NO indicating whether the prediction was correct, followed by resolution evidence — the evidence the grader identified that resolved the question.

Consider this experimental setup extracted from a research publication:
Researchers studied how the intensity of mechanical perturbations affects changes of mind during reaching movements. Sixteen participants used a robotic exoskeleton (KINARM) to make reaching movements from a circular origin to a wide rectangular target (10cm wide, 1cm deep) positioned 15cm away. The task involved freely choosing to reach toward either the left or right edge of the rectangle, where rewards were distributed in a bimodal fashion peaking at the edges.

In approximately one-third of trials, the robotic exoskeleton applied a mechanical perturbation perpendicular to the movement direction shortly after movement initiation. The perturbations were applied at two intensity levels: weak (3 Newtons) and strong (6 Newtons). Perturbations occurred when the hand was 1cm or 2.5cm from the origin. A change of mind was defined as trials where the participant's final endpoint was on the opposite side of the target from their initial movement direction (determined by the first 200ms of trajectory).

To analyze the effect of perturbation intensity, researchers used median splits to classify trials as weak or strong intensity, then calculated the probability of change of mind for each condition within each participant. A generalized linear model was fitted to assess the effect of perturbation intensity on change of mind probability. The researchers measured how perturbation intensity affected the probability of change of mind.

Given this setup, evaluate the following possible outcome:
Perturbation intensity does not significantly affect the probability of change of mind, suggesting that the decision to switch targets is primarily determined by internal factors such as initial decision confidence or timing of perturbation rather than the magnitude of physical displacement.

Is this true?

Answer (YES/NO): NO